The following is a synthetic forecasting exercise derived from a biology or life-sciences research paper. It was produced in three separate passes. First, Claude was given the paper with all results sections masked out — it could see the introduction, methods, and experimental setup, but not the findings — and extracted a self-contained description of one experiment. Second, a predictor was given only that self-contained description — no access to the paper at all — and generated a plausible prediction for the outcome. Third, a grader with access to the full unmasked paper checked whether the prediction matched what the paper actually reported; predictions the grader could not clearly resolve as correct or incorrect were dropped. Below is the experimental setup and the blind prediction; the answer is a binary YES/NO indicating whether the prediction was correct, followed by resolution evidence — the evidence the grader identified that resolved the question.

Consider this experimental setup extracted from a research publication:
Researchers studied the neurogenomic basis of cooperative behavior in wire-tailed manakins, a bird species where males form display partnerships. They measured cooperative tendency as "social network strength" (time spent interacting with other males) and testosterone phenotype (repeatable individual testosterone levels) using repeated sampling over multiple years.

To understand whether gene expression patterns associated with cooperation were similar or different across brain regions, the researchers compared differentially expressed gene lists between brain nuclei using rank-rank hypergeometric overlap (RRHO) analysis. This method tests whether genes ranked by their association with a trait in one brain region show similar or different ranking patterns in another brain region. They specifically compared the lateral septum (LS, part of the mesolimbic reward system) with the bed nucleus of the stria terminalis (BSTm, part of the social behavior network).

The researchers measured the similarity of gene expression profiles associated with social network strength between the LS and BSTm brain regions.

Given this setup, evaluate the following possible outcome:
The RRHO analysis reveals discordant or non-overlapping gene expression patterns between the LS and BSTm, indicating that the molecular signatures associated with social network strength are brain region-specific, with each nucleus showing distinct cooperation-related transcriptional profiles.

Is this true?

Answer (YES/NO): NO